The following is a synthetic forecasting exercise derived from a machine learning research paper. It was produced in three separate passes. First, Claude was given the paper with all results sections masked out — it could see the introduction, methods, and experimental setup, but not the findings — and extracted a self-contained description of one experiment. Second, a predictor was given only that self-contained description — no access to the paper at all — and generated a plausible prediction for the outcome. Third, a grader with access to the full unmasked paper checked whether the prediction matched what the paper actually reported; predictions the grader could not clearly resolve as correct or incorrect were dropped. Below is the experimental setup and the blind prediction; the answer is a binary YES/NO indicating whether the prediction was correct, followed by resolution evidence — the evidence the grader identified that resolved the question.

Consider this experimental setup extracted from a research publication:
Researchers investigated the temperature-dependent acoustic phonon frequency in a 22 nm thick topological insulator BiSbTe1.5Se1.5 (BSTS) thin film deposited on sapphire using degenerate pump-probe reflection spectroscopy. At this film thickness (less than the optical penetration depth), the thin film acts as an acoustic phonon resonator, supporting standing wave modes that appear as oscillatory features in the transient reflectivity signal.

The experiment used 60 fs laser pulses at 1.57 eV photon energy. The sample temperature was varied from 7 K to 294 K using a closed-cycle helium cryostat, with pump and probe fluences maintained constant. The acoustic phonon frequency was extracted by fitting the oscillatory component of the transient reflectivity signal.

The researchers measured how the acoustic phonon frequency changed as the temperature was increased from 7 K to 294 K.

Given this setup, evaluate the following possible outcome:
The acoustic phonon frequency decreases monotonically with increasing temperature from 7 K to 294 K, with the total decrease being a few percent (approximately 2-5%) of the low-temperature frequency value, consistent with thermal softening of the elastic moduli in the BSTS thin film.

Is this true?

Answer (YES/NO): NO